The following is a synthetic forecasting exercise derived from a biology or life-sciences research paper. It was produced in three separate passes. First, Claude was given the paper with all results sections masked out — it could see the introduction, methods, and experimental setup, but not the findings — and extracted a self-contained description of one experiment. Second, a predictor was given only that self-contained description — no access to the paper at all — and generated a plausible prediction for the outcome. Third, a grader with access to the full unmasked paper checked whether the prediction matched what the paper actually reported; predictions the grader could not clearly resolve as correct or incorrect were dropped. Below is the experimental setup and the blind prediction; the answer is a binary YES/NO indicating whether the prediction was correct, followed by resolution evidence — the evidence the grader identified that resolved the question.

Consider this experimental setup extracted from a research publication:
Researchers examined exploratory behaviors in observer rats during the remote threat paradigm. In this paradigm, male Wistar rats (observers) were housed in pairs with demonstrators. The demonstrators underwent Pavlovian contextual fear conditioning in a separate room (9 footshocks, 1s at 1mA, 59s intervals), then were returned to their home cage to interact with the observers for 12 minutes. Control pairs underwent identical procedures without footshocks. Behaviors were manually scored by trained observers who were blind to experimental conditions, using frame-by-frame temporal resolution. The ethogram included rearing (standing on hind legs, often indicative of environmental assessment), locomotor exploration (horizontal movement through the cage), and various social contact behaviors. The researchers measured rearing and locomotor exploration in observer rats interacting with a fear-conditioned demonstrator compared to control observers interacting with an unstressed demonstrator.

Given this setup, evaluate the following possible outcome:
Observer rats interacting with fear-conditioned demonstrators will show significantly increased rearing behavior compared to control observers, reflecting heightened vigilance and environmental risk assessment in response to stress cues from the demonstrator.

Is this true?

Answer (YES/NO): YES